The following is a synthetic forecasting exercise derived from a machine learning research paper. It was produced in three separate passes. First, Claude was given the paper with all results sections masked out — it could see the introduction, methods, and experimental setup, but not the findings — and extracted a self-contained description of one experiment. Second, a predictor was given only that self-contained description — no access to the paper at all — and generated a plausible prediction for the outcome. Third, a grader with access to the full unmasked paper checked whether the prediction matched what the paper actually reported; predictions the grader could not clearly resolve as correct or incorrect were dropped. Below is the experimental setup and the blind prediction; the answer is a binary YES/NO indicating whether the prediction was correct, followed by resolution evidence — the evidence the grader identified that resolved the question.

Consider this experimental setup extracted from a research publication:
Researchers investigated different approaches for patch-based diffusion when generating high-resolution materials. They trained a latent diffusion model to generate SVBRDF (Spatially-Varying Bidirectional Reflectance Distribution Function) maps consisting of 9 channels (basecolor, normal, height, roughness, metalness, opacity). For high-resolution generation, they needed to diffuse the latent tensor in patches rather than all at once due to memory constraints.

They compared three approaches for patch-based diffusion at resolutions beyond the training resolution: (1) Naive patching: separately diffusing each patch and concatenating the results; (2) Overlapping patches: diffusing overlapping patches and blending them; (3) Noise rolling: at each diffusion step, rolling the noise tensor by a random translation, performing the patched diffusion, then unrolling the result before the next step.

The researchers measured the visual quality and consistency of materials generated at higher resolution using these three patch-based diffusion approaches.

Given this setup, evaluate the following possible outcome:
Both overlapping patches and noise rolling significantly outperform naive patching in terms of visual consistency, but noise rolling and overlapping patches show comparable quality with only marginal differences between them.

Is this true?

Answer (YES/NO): NO